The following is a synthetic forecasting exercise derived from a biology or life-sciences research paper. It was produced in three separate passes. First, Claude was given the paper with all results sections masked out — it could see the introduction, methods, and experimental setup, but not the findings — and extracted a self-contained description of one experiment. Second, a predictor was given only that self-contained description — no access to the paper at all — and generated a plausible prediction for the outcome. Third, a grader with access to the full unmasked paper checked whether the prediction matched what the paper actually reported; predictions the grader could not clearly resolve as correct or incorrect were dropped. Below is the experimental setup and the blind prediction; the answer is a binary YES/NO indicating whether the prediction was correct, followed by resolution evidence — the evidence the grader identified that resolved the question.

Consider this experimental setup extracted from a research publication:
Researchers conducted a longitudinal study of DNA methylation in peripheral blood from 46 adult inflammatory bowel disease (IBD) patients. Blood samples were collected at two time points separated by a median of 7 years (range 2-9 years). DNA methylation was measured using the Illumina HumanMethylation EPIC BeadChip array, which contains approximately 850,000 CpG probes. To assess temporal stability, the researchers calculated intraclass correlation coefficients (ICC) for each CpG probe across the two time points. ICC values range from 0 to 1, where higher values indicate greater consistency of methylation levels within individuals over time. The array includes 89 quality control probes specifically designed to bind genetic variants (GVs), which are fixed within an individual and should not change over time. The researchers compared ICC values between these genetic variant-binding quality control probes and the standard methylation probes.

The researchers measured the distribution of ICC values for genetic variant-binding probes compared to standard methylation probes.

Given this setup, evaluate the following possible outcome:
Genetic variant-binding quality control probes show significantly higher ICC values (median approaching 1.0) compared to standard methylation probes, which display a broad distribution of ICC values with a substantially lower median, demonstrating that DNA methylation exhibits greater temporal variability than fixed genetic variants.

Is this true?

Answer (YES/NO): YES